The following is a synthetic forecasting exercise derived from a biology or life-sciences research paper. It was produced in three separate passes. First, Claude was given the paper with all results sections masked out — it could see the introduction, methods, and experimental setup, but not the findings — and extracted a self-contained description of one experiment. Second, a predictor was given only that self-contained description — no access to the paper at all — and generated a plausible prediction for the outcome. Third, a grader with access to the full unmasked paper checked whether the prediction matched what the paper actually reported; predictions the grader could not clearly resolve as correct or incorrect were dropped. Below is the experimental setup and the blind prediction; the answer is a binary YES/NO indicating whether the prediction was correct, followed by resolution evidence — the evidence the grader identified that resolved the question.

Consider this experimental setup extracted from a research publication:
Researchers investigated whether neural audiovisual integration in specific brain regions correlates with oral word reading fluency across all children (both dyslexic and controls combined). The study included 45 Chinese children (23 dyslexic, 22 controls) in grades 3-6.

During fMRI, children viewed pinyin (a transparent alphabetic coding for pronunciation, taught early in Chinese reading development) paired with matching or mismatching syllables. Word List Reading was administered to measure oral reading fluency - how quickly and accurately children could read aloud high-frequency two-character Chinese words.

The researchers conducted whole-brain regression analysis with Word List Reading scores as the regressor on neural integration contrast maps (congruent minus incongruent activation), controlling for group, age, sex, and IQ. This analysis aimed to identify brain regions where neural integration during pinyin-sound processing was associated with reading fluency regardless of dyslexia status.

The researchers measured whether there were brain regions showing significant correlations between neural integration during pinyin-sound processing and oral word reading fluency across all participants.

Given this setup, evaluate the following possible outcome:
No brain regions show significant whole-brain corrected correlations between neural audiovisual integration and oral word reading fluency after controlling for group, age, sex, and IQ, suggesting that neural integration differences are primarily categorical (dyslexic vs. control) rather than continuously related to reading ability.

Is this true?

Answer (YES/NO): YES